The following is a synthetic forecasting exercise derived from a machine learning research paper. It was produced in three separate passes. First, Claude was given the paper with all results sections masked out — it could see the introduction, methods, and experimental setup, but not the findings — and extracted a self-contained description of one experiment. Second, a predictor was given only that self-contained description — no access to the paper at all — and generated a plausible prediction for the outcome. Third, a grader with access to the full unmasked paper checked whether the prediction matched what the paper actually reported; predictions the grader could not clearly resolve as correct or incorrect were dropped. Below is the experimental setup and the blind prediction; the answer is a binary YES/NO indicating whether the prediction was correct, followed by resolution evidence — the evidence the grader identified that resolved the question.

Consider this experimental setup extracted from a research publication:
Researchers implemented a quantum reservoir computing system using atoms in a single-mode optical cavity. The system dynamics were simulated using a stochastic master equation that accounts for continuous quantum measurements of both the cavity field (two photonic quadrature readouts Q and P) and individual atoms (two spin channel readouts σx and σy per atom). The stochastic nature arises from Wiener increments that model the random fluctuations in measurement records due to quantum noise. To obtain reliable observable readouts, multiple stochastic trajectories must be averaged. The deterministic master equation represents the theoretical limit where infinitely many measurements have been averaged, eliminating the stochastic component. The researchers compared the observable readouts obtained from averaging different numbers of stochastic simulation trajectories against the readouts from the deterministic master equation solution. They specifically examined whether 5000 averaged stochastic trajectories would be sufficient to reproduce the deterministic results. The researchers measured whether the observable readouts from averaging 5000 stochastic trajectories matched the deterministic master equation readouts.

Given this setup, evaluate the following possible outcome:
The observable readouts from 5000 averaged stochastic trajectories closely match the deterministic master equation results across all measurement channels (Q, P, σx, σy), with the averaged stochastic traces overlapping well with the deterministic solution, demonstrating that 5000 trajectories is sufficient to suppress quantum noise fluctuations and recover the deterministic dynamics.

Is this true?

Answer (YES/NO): YES